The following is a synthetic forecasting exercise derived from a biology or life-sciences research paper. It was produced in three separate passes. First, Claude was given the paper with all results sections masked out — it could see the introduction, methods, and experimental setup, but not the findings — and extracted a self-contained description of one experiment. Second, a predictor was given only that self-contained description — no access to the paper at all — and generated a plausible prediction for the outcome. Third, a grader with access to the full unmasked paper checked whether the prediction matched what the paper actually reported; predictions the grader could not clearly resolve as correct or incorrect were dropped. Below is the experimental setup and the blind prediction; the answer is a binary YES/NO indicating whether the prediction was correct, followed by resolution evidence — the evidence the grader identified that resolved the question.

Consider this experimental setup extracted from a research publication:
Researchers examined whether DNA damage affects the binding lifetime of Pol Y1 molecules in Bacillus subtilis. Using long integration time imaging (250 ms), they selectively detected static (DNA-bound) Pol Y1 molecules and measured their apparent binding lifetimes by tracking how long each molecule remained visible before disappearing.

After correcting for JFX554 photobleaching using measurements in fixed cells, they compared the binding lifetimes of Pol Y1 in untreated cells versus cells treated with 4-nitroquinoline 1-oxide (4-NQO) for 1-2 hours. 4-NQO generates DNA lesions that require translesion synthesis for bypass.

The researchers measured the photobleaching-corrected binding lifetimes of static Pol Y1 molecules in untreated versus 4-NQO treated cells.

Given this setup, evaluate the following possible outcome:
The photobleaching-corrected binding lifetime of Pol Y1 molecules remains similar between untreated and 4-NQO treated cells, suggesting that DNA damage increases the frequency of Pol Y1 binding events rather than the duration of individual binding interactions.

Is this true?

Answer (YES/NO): NO